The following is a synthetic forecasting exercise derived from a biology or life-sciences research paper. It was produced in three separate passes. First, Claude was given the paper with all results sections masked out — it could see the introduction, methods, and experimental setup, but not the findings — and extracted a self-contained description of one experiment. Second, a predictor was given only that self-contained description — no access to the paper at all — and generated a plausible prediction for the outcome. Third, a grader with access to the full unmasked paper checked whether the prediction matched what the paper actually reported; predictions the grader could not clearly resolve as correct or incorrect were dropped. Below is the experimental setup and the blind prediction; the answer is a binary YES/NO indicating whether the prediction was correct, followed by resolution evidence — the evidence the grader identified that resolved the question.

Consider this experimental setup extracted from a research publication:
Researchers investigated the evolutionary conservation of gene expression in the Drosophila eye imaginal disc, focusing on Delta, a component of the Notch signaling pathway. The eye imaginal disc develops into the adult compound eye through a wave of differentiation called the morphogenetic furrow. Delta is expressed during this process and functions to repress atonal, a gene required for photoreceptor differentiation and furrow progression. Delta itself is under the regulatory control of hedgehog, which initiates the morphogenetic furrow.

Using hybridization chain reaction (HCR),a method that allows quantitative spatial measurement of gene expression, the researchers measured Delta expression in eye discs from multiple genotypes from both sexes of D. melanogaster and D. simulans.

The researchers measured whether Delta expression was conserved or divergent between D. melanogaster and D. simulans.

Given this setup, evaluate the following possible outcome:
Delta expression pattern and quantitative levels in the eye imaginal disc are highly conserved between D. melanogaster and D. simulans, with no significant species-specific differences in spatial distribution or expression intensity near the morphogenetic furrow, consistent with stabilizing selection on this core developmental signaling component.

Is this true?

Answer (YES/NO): NO